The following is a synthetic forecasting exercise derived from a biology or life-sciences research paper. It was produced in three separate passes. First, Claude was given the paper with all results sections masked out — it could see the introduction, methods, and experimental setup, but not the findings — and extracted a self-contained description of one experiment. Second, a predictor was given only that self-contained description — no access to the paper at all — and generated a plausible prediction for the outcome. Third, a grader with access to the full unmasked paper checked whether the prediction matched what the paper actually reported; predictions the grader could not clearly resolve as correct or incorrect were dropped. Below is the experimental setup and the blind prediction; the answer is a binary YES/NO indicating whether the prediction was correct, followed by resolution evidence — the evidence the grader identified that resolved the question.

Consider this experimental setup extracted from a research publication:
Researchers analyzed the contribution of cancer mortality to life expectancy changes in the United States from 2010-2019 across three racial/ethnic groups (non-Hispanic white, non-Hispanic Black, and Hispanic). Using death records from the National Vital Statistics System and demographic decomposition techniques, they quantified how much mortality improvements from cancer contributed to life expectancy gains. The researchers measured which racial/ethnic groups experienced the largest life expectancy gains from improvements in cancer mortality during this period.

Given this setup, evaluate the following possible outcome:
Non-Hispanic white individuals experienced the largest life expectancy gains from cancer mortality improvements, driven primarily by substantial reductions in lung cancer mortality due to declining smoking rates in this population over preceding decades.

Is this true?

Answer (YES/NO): NO